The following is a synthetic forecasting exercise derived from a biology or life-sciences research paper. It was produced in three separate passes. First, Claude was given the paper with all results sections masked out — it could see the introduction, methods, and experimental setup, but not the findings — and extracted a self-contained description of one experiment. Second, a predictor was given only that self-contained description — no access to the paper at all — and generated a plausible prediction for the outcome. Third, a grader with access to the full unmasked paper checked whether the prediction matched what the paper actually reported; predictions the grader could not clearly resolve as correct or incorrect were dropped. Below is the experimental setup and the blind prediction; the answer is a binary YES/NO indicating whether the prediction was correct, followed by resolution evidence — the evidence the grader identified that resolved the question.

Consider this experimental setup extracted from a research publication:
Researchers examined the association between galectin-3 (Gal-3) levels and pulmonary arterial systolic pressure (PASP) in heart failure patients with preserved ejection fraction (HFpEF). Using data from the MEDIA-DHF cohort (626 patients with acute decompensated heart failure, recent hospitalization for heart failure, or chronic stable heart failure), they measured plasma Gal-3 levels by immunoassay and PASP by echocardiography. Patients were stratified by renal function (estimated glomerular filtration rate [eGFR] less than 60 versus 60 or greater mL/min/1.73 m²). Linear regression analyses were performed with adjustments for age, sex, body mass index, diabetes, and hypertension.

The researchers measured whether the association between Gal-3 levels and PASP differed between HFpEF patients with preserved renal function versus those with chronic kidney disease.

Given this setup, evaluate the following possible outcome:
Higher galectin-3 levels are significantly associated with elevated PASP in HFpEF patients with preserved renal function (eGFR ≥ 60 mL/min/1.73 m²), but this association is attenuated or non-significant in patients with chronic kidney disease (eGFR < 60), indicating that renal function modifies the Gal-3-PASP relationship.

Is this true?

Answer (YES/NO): NO